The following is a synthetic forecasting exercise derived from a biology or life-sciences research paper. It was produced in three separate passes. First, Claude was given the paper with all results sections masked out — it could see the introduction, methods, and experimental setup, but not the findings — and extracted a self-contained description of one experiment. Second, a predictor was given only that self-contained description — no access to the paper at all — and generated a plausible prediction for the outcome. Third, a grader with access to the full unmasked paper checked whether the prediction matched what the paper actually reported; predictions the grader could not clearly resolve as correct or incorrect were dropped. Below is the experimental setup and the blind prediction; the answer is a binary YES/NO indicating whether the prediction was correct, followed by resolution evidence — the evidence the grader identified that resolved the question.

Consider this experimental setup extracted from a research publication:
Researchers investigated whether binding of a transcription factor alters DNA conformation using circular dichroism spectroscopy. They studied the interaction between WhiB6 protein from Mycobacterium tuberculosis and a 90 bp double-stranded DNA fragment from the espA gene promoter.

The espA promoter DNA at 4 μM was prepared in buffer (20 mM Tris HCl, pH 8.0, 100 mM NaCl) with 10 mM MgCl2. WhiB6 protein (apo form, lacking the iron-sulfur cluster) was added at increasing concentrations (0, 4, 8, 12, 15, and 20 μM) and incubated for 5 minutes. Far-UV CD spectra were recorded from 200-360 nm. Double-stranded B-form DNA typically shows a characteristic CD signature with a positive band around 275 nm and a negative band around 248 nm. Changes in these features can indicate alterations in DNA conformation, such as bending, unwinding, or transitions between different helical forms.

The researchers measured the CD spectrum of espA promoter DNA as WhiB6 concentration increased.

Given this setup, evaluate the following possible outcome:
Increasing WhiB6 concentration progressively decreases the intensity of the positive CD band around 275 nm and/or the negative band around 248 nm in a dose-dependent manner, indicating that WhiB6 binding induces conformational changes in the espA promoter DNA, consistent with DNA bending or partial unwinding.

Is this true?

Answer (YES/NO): NO